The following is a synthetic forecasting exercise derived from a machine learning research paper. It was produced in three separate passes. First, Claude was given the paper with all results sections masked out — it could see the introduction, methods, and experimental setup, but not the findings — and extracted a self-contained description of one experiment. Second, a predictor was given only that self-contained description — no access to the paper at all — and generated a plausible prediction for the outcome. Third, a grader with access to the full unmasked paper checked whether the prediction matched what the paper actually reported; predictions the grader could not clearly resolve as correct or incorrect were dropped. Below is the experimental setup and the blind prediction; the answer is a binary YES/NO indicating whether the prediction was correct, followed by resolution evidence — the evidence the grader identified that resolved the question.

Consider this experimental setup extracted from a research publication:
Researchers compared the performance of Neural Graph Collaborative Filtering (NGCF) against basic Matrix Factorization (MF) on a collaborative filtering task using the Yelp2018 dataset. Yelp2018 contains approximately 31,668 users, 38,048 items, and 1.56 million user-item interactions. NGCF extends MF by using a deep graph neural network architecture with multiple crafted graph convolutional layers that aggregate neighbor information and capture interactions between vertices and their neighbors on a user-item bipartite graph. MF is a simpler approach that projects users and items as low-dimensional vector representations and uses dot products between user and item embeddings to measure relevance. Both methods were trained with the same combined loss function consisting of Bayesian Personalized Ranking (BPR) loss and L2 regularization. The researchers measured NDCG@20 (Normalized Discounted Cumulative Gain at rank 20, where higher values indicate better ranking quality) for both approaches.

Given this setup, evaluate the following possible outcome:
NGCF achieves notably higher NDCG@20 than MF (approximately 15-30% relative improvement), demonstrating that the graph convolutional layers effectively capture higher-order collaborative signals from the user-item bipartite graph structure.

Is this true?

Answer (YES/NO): NO